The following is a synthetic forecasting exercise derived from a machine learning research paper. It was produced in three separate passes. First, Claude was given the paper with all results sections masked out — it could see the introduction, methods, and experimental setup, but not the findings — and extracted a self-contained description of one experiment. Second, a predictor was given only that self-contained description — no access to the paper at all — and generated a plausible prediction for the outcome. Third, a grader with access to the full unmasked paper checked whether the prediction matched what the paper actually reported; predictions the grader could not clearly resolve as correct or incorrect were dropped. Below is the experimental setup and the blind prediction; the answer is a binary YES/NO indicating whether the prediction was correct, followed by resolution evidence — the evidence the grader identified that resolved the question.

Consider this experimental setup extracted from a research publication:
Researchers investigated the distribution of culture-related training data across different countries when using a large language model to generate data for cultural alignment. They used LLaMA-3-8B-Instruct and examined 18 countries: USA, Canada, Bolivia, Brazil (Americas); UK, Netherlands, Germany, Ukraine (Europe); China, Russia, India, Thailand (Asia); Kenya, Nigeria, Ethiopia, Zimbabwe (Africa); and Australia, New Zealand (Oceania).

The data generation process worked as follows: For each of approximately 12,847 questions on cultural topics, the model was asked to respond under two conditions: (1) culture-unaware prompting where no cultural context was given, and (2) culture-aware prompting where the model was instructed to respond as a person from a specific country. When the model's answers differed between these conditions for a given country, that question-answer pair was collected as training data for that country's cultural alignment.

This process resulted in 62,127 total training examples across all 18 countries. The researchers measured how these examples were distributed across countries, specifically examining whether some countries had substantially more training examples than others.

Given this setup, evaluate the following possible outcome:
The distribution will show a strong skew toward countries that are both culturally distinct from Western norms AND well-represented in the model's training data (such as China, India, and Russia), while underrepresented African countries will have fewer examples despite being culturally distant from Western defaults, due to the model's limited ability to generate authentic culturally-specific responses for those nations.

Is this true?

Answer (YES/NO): NO